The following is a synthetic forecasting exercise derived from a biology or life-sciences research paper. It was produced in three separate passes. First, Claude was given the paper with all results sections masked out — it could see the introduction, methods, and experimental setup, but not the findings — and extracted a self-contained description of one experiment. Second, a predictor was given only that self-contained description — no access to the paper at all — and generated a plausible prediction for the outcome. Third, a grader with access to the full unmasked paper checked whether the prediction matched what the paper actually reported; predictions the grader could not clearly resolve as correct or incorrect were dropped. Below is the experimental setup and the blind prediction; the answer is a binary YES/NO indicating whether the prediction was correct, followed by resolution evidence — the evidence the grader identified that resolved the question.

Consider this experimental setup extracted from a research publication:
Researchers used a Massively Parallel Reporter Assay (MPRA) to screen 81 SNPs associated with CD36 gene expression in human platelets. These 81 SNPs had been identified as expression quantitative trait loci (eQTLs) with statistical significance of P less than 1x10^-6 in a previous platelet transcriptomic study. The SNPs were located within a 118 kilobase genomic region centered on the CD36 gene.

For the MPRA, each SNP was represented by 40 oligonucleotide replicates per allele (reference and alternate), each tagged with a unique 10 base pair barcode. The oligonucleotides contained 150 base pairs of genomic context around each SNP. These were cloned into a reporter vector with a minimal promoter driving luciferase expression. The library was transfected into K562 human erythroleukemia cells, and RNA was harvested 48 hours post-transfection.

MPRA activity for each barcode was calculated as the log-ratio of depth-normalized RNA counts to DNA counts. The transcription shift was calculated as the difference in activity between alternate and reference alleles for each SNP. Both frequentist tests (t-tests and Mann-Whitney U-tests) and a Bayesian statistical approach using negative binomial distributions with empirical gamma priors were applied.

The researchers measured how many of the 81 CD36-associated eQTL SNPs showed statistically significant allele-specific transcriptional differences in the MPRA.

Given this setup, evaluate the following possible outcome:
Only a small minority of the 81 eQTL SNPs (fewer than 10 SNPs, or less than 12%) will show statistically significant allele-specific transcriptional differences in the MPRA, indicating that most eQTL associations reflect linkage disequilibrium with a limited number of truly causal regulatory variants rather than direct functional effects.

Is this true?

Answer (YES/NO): NO